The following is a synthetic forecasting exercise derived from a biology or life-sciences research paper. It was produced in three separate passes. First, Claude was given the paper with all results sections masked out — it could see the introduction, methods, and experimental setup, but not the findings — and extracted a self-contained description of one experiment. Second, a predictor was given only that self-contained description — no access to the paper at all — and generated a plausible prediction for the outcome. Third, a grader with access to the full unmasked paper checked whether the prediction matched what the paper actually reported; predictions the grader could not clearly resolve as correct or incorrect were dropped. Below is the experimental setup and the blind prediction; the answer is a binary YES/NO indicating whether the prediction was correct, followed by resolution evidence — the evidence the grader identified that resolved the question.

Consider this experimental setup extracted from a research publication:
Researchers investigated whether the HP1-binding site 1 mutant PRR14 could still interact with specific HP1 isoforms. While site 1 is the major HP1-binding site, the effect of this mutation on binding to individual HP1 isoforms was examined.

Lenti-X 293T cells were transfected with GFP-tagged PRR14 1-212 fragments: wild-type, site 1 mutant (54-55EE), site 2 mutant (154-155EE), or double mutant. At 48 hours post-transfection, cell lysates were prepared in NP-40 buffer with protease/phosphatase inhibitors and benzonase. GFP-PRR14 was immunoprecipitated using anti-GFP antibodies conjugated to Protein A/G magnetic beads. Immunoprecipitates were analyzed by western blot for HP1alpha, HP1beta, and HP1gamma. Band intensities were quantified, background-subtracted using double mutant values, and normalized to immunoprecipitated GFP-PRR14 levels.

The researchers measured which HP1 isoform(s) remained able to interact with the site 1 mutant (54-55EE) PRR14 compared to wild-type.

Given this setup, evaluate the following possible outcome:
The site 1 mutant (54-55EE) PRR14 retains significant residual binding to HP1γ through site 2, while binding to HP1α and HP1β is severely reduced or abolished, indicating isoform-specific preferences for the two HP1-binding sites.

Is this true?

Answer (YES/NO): NO